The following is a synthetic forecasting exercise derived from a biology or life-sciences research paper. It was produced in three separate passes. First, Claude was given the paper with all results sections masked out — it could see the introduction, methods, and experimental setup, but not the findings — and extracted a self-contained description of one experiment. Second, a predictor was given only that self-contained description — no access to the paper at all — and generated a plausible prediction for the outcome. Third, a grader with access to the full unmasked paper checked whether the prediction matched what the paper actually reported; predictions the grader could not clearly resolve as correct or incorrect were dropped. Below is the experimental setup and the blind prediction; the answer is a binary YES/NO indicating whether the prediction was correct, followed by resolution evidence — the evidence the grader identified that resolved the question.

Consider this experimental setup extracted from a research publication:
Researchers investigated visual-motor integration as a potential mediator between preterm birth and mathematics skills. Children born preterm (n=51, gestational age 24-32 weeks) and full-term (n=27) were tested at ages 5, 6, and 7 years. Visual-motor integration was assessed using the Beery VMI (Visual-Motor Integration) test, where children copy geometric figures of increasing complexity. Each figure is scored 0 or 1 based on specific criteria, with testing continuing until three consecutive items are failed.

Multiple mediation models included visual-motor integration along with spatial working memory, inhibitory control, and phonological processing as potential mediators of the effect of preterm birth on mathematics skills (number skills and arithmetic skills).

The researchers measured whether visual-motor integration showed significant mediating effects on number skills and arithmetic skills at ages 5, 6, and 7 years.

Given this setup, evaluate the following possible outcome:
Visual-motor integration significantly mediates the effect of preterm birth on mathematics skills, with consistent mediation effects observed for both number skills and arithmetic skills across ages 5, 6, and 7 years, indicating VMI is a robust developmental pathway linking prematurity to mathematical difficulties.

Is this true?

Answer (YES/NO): NO